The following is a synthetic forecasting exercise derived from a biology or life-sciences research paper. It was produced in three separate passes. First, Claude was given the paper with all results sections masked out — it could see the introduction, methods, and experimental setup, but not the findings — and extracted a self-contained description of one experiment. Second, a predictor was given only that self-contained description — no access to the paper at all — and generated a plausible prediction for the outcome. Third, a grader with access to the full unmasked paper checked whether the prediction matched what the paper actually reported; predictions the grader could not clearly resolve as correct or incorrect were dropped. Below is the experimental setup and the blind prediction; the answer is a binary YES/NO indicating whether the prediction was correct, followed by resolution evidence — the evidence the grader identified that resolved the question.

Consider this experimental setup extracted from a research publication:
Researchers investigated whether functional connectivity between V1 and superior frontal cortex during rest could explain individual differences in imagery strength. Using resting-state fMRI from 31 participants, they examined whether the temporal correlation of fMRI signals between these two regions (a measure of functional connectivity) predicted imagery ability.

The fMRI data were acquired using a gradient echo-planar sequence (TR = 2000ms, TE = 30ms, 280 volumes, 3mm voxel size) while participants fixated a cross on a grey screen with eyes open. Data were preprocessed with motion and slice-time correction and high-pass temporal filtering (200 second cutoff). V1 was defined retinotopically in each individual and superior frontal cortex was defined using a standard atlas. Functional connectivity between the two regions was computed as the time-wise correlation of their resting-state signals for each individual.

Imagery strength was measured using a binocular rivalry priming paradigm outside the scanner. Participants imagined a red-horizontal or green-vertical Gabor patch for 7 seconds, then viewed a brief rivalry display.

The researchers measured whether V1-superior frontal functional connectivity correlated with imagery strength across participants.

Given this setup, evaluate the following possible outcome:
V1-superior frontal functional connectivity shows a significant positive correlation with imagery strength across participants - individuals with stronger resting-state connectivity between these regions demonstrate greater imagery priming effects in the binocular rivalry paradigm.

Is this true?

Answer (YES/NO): NO